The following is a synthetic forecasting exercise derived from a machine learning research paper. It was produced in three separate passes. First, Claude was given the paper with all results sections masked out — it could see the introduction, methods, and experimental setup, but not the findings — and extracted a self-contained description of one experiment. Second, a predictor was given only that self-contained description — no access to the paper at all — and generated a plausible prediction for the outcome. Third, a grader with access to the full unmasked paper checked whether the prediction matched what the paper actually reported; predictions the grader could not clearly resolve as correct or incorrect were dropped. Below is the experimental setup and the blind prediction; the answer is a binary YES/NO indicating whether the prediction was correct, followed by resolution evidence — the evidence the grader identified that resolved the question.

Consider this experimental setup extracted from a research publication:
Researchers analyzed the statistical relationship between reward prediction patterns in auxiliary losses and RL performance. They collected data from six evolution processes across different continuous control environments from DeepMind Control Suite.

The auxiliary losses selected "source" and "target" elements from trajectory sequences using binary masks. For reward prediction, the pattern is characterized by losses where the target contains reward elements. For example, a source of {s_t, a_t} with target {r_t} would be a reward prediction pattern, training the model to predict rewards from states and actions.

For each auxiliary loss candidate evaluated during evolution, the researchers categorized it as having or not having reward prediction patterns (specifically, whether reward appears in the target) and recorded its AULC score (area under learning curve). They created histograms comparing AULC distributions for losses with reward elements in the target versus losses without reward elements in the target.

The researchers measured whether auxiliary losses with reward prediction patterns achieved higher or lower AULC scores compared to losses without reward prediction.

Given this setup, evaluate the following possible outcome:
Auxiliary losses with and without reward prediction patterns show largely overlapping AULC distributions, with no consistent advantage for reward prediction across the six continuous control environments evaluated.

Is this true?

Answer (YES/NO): NO